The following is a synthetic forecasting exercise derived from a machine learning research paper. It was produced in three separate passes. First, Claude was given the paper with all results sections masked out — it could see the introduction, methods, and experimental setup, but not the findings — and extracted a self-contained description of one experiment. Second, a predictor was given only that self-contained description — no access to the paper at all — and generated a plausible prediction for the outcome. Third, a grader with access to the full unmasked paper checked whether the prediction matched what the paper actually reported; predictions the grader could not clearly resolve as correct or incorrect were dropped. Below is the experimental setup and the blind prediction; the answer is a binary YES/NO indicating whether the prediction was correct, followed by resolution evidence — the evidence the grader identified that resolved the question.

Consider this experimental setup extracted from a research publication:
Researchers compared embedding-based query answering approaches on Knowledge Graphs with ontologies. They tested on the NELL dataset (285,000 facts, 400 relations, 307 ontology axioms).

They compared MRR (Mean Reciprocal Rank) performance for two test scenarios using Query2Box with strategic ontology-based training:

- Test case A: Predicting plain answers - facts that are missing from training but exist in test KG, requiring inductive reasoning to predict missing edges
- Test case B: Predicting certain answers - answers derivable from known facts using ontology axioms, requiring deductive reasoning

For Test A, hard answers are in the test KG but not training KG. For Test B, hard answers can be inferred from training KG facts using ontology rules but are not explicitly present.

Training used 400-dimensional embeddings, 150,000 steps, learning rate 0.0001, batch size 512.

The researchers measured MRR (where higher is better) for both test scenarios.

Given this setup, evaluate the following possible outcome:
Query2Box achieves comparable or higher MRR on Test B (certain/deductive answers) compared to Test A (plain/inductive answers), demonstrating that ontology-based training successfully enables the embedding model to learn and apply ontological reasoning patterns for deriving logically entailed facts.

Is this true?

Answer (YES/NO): YES